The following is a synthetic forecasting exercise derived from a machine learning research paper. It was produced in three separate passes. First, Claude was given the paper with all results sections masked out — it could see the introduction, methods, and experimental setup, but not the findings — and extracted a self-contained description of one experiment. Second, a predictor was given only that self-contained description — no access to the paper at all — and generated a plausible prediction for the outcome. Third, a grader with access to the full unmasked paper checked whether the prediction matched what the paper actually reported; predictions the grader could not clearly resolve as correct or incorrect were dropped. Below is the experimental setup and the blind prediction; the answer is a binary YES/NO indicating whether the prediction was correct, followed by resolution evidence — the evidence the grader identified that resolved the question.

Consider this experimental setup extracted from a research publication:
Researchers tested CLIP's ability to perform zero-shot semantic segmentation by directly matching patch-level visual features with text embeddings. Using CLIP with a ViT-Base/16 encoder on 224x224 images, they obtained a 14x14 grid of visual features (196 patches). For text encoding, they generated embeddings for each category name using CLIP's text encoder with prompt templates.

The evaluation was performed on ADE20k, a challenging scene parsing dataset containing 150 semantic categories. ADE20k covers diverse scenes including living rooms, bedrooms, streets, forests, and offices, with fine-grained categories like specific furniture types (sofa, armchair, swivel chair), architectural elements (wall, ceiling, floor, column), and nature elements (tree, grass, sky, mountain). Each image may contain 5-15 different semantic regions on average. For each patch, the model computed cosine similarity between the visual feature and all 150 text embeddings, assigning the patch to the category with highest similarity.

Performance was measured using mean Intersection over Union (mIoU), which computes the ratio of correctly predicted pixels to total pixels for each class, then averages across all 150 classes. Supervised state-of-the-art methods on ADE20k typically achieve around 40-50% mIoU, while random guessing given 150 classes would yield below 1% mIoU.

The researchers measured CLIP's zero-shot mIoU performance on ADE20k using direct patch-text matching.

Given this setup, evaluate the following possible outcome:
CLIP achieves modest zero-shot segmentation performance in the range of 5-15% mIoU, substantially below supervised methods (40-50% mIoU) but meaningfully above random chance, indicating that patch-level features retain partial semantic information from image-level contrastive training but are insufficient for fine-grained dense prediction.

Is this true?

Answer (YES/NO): NO